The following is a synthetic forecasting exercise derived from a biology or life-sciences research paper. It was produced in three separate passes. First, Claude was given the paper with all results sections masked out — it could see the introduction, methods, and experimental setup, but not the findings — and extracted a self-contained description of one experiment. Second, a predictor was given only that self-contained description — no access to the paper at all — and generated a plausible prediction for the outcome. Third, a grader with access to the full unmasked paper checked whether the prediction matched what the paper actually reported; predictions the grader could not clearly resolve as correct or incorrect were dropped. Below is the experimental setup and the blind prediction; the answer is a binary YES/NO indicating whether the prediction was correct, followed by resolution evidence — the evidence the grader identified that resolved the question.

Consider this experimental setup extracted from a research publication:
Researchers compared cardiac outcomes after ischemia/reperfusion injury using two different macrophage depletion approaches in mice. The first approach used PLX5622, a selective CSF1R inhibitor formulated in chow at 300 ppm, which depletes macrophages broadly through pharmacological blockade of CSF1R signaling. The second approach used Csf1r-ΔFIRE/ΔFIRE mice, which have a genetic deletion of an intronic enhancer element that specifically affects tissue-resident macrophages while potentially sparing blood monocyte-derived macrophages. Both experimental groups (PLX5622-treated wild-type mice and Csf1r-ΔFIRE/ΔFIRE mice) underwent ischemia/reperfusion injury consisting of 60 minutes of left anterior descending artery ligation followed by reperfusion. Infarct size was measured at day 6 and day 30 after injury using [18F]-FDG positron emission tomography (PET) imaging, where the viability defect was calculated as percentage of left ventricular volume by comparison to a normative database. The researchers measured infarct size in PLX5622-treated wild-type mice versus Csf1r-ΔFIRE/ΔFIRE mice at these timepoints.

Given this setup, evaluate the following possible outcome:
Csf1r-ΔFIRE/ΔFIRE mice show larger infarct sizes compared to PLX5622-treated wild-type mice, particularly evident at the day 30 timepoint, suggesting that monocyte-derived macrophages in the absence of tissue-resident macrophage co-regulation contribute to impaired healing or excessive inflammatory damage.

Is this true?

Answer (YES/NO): NO